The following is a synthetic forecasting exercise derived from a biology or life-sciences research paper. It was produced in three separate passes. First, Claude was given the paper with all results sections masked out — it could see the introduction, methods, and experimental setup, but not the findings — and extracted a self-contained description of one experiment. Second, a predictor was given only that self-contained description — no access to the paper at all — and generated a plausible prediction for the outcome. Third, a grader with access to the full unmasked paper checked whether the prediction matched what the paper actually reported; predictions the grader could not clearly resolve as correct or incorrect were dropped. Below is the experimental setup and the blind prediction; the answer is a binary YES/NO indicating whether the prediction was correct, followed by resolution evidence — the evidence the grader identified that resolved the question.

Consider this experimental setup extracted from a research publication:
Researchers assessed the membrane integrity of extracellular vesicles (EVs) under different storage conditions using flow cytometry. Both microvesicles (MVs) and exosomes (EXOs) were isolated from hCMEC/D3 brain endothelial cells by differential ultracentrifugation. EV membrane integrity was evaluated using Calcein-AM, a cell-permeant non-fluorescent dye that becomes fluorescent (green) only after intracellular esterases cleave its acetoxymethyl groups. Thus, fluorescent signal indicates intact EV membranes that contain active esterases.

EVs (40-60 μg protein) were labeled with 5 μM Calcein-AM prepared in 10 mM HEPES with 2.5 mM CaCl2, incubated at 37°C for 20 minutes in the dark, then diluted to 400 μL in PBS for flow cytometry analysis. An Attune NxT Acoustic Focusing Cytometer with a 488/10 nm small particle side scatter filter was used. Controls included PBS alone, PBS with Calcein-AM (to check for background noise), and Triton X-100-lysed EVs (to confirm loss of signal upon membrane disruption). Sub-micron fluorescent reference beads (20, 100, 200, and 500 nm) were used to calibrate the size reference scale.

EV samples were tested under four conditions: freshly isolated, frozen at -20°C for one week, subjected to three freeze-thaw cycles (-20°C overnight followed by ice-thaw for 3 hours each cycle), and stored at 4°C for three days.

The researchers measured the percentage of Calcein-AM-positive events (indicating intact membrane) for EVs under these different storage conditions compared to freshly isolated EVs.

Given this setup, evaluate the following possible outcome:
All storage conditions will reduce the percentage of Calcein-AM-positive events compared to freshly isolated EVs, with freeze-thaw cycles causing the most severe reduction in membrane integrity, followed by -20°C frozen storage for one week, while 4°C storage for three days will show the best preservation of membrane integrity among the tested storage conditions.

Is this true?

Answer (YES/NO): NO